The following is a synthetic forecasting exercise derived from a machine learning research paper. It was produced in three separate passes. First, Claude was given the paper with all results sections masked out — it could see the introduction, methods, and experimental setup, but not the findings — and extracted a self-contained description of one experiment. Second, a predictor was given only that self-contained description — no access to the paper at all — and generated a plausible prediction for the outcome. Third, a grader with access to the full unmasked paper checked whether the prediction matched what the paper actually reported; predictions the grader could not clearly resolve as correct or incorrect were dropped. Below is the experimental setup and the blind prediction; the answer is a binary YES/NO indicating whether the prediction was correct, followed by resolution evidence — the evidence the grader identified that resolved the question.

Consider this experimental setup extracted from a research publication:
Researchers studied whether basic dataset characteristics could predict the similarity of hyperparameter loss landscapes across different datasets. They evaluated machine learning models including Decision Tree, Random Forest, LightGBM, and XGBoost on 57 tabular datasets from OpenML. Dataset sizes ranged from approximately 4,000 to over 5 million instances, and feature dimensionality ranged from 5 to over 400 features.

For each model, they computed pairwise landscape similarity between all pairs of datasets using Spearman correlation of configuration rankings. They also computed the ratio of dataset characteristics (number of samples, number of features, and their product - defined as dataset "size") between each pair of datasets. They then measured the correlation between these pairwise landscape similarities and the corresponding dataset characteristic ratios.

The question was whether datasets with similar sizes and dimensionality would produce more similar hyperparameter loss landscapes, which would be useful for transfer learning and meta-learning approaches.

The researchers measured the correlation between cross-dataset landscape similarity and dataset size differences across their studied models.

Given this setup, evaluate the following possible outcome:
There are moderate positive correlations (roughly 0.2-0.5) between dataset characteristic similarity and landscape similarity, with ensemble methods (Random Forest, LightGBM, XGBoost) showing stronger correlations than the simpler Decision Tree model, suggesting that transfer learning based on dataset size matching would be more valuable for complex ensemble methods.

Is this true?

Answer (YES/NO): NO